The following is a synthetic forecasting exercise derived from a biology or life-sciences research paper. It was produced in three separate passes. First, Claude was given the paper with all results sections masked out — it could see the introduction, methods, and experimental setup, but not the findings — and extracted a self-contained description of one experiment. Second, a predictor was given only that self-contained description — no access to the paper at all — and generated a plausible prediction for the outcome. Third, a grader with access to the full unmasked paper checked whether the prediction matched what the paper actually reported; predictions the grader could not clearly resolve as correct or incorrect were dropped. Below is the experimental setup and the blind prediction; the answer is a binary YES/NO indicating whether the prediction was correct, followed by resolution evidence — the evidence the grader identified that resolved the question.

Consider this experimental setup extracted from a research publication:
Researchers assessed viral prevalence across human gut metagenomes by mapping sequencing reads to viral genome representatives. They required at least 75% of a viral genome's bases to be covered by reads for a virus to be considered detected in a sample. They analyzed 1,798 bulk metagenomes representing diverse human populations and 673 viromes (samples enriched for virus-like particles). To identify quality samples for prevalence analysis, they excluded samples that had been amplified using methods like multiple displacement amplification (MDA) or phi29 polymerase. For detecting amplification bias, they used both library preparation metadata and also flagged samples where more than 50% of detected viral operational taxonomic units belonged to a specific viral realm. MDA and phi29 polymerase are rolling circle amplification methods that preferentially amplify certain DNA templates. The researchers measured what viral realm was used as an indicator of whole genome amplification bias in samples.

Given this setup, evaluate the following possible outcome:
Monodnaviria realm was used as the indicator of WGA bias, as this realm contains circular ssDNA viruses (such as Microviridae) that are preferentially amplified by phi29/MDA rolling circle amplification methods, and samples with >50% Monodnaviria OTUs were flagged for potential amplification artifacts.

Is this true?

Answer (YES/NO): YES